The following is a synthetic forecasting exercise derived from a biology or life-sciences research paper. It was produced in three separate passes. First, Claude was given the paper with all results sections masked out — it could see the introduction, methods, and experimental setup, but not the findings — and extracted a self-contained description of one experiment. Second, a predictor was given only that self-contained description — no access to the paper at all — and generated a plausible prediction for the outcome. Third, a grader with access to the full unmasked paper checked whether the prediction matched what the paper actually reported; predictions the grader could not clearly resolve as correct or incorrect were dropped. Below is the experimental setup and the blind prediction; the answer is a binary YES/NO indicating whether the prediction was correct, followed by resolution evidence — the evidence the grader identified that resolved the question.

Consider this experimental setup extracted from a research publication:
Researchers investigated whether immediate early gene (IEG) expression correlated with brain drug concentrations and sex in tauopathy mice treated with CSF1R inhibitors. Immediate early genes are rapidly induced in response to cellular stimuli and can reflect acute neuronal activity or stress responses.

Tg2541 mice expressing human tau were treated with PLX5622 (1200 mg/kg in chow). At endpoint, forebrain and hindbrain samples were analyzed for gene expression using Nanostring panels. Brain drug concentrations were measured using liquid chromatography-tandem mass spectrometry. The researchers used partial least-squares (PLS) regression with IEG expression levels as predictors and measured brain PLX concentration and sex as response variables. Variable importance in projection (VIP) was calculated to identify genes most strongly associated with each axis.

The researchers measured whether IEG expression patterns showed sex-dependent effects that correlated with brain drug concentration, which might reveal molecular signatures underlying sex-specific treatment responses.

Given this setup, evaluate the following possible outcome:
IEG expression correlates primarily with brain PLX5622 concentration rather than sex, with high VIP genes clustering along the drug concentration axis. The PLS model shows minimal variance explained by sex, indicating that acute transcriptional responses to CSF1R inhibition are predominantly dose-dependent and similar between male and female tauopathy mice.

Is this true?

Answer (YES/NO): NO